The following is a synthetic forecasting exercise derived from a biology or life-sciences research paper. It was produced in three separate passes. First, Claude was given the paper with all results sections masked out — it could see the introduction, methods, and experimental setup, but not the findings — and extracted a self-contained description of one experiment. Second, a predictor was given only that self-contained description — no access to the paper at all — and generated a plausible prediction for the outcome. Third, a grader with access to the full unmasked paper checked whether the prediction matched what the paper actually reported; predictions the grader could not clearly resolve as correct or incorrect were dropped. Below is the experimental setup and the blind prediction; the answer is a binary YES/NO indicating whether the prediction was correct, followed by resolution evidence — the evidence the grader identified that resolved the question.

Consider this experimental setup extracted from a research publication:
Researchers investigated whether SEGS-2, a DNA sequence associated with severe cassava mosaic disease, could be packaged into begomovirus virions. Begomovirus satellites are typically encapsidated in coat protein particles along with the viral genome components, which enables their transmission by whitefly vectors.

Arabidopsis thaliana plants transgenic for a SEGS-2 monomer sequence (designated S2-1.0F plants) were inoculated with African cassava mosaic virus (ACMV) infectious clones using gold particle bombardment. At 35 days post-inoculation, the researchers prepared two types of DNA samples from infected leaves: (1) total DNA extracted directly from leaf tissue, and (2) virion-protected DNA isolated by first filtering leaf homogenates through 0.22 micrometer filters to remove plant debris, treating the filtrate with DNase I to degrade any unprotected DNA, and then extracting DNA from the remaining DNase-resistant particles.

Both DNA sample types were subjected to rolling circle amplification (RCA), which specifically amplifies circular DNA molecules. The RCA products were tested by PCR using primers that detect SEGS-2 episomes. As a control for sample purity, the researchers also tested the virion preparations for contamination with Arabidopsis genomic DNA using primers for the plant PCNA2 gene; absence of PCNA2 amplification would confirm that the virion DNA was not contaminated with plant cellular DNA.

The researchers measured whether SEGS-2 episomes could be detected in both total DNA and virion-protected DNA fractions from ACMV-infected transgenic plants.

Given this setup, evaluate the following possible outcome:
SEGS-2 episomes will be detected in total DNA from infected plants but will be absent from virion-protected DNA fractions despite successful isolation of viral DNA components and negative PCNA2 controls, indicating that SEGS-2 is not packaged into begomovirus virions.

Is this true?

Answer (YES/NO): NO